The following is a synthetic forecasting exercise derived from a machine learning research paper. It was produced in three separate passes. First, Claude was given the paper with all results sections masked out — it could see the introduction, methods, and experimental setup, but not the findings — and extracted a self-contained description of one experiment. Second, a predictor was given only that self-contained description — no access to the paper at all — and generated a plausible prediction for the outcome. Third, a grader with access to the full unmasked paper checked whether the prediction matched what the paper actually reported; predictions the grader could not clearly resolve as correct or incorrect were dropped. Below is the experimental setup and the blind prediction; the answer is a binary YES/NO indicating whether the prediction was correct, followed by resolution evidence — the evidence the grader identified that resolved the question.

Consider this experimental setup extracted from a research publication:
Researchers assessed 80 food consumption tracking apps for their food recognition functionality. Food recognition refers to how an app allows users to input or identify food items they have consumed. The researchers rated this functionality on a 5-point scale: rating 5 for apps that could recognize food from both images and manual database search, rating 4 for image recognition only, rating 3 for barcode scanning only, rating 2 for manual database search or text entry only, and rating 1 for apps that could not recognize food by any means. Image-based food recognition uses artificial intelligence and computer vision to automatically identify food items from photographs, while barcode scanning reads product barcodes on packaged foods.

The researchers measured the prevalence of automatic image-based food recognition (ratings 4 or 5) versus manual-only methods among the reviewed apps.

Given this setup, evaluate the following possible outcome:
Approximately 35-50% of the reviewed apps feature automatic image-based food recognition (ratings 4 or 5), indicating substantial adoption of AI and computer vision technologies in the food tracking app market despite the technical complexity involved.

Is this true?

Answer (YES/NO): NO